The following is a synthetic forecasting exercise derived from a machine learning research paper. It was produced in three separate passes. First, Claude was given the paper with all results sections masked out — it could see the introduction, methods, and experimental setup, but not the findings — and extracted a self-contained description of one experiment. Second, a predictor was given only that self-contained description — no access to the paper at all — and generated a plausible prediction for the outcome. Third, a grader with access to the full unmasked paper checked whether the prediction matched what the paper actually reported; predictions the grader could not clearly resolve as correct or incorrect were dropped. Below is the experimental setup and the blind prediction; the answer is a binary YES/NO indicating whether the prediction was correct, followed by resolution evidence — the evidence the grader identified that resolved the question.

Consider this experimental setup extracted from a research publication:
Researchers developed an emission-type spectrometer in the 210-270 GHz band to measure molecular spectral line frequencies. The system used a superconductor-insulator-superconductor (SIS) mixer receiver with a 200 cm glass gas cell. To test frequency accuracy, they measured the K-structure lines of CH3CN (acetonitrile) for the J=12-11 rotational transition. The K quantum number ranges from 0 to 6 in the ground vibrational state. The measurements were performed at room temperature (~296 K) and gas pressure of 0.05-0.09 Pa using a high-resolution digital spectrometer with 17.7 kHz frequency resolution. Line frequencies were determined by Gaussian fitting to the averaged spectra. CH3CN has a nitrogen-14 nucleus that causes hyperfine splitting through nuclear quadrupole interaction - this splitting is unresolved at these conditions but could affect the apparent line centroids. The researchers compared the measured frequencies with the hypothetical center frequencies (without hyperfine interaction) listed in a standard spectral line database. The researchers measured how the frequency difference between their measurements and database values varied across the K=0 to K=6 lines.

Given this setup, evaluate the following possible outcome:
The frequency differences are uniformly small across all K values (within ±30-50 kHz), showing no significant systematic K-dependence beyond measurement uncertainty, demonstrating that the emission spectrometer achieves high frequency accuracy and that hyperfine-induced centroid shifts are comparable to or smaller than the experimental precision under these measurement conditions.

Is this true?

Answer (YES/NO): NO